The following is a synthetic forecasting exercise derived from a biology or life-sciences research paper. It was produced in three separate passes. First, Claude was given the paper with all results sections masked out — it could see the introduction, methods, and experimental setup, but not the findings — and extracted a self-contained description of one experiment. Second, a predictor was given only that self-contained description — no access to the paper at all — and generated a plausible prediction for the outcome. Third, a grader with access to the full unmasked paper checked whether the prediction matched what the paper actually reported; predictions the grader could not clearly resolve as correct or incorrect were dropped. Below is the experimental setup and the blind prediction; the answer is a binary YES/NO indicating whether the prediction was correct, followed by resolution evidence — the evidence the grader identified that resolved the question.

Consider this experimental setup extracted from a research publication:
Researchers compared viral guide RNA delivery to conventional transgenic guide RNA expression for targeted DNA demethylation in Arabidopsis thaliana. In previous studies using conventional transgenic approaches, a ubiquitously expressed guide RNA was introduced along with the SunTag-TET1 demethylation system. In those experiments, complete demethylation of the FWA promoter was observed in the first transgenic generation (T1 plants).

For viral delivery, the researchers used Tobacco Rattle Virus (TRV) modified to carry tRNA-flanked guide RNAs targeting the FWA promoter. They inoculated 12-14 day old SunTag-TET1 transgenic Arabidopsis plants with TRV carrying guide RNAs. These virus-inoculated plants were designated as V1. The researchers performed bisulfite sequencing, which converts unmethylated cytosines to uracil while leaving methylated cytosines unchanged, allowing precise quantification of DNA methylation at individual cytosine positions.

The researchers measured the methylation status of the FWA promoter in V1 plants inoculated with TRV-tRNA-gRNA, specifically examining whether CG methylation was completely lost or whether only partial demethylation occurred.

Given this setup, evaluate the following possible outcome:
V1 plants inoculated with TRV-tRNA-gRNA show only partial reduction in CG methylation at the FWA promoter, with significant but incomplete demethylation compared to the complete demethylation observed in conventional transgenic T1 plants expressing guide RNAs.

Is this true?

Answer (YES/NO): YES